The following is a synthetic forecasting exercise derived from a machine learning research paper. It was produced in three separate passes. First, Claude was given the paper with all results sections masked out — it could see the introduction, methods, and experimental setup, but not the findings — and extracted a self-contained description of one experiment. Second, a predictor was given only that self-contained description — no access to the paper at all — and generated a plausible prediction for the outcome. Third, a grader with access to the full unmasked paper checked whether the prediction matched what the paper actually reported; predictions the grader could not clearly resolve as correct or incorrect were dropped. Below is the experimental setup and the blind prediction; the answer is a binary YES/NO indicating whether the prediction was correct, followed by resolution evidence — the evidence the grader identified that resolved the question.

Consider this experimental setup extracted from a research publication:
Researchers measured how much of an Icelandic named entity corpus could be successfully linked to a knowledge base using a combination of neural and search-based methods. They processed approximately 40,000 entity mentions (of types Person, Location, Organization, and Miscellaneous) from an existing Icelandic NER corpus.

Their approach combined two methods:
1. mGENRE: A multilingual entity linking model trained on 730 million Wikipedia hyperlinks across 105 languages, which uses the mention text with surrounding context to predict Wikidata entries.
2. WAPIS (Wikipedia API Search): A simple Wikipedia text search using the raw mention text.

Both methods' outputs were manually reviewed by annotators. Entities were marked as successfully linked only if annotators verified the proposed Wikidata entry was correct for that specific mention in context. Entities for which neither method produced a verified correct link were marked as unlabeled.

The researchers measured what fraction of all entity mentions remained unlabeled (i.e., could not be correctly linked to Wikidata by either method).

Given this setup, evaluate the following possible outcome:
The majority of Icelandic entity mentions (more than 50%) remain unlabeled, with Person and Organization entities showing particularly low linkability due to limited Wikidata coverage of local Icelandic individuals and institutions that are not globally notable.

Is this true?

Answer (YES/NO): NO